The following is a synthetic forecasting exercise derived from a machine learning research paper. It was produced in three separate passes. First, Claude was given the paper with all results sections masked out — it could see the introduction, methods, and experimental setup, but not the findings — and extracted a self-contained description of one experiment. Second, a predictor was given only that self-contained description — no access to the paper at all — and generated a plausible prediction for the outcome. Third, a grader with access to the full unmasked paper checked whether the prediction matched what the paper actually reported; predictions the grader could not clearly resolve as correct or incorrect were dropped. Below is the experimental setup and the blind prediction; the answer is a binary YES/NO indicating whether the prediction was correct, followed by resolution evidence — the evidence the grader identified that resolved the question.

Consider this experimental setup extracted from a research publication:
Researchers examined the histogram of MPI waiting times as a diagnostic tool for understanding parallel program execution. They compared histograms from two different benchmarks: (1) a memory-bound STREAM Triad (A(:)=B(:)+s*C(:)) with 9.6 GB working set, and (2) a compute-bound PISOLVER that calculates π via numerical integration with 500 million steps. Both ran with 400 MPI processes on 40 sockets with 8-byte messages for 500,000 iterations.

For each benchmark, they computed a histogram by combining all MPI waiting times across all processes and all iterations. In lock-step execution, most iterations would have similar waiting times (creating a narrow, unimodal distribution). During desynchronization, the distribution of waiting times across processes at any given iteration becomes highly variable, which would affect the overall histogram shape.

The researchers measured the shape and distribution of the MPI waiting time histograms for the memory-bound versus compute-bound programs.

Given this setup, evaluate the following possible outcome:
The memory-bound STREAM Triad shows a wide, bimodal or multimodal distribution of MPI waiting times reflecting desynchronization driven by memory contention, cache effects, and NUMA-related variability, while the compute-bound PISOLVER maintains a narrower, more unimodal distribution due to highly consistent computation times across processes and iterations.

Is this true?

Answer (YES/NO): YES